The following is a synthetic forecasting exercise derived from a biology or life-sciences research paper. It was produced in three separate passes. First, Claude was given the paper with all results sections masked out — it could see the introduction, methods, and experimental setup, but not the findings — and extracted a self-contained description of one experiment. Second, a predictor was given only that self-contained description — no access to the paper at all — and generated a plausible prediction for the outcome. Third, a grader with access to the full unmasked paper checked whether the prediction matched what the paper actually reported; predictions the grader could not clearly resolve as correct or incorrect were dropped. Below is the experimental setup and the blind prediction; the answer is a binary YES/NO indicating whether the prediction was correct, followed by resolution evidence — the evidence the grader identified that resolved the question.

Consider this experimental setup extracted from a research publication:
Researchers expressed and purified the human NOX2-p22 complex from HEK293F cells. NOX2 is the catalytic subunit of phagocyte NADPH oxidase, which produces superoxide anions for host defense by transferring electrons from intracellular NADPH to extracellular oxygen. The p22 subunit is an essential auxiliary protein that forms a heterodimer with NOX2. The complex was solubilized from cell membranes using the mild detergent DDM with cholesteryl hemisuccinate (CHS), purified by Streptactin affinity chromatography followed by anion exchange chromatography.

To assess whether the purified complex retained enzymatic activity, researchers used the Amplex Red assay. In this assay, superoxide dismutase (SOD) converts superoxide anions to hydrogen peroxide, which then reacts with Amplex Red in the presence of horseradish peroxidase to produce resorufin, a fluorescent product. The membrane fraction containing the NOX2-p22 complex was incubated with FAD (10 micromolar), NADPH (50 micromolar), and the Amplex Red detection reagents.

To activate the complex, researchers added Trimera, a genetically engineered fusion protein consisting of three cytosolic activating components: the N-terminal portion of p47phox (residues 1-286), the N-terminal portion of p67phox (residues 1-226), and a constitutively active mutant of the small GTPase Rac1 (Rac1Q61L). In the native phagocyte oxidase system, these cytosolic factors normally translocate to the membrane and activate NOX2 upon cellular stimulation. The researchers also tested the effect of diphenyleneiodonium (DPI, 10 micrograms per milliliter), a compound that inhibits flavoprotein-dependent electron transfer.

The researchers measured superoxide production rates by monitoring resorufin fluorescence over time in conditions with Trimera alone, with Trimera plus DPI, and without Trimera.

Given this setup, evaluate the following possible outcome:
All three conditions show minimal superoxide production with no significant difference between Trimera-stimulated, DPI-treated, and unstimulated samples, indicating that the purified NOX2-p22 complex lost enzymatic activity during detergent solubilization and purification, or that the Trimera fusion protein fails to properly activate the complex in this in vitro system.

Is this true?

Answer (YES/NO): NO